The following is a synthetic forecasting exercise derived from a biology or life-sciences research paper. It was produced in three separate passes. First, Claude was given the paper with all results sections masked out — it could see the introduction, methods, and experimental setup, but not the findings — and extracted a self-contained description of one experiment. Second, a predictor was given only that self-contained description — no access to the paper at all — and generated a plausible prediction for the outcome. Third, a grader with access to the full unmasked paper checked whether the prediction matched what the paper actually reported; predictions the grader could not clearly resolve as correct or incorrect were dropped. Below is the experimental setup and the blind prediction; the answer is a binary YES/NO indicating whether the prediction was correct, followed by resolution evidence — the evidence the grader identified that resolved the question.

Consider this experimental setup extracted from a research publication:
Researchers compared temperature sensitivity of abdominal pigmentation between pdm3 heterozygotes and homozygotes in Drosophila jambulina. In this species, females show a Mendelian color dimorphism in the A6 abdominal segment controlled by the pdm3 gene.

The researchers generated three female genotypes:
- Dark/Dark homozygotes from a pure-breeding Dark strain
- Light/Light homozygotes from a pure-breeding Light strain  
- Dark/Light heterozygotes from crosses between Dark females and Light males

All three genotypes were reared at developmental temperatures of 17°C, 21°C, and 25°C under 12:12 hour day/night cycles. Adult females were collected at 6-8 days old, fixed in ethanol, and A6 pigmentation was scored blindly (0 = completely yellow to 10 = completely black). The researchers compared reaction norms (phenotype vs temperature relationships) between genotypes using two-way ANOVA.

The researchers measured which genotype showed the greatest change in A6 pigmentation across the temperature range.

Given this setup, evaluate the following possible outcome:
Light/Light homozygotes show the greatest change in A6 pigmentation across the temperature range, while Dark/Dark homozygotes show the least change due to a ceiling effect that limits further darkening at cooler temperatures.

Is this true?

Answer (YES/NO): NO